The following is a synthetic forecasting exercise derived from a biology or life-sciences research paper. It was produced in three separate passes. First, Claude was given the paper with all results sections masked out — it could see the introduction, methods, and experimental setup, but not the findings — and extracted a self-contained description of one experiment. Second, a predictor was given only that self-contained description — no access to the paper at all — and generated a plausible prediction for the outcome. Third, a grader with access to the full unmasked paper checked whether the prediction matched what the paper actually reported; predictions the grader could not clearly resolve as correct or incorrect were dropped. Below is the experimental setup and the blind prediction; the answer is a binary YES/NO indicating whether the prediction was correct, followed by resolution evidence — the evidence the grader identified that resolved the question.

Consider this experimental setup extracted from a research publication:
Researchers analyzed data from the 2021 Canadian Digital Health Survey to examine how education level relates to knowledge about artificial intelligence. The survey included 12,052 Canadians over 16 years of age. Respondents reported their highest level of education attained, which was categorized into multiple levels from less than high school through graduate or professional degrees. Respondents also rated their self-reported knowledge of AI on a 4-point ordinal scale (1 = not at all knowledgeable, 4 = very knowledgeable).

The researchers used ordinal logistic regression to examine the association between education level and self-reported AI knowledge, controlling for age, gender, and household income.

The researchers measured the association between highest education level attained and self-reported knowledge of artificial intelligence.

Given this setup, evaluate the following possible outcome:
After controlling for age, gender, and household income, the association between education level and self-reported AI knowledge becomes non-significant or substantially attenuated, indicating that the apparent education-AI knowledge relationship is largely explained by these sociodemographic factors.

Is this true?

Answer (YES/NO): NO